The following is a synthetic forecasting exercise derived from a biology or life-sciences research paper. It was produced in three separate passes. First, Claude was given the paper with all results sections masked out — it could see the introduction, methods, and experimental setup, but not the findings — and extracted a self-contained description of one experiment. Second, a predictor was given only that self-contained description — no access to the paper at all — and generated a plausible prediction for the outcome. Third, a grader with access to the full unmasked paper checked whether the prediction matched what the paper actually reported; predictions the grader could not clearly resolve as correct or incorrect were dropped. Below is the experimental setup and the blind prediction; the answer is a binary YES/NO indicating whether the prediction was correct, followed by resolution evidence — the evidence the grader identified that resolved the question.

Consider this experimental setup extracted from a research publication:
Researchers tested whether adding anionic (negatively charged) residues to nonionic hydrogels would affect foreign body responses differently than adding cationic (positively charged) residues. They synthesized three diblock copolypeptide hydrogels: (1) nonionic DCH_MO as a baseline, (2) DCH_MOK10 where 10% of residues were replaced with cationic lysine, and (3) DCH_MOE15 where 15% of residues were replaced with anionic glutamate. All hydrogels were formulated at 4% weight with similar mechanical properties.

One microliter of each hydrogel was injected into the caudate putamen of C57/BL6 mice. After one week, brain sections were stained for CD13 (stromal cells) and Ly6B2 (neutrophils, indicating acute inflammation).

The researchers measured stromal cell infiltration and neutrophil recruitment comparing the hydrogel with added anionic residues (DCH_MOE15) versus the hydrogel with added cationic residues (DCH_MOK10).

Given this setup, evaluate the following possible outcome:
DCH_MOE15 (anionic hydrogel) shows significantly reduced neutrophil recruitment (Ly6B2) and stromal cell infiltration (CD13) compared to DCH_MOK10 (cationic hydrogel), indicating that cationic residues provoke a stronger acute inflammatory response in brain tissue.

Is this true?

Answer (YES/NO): NO